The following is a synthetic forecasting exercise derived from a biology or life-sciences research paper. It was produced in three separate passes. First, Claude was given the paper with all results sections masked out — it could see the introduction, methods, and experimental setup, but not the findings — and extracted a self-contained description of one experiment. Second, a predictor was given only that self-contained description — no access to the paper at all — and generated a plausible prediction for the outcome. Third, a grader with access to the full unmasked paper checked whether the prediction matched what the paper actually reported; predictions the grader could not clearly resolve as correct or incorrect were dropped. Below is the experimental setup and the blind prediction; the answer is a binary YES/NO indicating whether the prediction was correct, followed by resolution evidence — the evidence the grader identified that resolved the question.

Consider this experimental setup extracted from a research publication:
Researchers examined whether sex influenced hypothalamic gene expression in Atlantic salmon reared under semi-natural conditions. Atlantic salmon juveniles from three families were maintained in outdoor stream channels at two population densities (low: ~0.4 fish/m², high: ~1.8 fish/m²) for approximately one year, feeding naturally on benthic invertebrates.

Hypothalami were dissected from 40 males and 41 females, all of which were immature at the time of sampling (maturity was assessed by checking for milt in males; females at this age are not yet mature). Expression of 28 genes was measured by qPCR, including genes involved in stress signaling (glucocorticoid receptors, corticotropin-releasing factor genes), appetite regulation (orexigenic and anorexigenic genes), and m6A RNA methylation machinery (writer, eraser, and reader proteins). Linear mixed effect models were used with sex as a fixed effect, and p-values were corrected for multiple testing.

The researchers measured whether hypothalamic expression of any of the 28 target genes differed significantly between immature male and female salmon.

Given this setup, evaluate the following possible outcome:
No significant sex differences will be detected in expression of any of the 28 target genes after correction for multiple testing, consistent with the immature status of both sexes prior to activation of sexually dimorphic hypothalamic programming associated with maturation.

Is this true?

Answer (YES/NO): YES